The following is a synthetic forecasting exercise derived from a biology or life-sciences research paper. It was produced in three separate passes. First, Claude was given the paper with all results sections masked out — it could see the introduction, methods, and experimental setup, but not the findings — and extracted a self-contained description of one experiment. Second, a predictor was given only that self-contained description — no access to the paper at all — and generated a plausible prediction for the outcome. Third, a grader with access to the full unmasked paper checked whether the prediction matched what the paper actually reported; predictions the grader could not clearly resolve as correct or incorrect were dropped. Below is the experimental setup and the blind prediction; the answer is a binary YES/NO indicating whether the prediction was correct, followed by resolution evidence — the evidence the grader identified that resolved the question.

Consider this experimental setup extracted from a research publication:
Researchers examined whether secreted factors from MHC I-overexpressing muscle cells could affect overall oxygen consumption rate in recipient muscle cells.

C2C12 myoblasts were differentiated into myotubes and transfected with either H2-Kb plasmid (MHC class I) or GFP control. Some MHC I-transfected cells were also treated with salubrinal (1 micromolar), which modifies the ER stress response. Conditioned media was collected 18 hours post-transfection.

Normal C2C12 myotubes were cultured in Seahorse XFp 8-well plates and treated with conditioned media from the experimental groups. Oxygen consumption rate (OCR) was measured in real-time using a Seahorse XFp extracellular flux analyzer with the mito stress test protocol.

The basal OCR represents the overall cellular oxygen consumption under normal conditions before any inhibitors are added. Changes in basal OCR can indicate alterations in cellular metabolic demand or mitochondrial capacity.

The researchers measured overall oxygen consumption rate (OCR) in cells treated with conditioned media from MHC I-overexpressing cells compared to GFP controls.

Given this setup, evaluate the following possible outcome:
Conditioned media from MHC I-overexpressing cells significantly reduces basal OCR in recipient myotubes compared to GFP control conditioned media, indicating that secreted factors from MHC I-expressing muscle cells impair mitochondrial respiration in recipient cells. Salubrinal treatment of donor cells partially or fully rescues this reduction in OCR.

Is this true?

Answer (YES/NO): YES